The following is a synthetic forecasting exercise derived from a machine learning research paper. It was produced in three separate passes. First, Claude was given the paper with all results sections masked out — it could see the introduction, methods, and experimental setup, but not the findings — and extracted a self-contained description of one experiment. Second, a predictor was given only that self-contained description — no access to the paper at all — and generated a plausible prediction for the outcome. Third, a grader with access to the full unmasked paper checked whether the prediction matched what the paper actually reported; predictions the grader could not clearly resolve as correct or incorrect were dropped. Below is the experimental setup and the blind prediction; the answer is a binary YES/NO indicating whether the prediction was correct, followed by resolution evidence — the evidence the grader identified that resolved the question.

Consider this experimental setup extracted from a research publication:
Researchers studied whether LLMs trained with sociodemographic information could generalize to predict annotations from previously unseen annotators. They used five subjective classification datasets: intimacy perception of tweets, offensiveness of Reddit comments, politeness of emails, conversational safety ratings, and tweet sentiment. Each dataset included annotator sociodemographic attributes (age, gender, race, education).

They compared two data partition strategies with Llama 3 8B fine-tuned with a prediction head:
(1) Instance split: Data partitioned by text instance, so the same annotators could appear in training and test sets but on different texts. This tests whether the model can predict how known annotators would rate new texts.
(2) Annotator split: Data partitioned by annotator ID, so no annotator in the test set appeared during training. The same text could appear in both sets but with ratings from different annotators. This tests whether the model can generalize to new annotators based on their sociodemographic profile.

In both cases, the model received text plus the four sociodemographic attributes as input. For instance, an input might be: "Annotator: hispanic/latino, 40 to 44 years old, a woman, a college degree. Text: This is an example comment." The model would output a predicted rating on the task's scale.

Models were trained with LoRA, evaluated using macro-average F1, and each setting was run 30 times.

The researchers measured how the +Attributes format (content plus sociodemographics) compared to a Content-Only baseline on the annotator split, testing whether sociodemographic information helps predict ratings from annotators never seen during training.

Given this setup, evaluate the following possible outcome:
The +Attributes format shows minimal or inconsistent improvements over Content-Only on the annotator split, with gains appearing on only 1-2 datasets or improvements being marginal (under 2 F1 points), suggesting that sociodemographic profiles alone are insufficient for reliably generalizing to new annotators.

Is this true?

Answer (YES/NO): YES